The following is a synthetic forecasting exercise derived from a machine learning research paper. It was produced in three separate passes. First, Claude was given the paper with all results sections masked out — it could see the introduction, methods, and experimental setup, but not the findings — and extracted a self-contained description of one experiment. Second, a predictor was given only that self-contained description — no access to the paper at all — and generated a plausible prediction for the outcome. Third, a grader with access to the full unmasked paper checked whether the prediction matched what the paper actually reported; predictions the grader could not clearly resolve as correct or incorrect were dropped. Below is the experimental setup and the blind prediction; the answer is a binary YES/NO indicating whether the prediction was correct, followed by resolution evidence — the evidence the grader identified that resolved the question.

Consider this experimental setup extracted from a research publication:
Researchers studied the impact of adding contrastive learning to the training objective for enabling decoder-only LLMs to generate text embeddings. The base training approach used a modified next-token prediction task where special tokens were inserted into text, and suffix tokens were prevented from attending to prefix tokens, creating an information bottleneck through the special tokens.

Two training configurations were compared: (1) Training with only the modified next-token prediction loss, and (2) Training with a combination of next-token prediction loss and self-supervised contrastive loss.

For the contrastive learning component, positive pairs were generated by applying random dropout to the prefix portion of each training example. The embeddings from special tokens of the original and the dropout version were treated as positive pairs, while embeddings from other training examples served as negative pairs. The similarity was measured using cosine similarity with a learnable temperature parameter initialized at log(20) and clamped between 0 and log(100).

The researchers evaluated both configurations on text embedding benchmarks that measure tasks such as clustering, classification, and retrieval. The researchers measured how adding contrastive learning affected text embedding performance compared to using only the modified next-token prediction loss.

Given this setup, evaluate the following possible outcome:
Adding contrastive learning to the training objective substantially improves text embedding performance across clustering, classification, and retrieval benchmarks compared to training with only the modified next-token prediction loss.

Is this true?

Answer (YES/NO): NO